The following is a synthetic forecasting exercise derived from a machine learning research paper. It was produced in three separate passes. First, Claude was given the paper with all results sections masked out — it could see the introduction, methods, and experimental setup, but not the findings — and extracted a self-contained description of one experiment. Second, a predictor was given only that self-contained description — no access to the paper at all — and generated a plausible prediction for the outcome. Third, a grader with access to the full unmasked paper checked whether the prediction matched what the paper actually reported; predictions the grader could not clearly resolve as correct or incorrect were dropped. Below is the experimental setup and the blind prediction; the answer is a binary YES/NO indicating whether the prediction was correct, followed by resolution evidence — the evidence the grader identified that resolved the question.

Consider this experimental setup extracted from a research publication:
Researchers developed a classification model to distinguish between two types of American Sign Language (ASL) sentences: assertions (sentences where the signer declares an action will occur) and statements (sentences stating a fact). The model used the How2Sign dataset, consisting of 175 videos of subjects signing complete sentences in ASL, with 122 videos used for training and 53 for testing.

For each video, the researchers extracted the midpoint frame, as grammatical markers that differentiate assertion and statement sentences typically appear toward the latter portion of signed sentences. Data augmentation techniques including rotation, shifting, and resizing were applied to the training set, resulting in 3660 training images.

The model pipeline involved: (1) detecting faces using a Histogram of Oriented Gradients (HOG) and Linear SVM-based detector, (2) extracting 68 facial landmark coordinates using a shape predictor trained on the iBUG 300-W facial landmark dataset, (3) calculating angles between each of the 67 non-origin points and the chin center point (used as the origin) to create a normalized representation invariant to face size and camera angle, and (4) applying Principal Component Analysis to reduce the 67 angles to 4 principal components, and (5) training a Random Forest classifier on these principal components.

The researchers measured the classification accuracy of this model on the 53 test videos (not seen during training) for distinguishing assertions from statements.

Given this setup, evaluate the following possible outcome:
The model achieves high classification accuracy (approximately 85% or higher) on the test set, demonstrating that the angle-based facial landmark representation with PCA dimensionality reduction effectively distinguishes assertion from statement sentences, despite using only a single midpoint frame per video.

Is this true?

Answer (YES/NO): NO